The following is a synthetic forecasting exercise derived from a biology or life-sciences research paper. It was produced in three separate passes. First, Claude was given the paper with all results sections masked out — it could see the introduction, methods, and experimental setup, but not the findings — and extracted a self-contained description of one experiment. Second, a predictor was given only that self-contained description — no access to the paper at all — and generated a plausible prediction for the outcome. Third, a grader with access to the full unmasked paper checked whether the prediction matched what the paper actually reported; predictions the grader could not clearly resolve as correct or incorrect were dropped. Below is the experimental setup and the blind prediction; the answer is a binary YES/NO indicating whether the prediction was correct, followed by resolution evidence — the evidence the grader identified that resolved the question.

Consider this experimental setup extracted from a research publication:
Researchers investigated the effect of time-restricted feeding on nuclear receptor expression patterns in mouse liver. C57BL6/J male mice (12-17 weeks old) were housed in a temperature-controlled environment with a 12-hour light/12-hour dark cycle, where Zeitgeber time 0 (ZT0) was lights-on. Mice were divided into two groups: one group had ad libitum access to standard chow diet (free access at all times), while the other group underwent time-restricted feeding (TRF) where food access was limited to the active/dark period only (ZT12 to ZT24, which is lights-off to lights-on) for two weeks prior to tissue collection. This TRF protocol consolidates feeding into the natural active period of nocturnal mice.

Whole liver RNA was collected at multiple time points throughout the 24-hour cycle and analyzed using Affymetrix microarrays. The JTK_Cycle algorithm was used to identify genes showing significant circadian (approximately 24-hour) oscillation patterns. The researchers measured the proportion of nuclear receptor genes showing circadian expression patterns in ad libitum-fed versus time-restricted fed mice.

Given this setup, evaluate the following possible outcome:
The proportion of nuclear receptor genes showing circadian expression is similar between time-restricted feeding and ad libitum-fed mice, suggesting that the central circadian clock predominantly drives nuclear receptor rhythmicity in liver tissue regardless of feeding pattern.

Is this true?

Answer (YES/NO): NO